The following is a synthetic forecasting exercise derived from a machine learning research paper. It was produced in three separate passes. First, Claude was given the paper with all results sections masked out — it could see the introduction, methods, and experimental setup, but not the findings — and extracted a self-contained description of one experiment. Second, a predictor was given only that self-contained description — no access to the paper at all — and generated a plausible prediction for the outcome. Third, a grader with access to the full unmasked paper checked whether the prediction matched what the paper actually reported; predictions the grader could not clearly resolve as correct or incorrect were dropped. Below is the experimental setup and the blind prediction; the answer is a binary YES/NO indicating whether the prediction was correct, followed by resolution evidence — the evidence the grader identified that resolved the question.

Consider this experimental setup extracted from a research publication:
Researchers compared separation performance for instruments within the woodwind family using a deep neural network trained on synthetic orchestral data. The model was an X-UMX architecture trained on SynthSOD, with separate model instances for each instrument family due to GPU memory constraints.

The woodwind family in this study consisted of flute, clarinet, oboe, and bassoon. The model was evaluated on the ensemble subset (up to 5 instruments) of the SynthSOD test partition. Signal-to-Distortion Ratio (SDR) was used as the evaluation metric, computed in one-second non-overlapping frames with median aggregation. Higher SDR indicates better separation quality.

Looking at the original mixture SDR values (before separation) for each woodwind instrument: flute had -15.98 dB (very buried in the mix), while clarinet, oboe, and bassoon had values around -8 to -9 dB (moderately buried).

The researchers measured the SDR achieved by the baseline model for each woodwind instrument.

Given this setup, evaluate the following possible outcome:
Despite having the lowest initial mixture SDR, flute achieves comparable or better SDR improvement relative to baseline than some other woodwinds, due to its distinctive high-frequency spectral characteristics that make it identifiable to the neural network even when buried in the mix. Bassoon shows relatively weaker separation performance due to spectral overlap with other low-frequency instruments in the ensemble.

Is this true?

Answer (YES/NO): NO